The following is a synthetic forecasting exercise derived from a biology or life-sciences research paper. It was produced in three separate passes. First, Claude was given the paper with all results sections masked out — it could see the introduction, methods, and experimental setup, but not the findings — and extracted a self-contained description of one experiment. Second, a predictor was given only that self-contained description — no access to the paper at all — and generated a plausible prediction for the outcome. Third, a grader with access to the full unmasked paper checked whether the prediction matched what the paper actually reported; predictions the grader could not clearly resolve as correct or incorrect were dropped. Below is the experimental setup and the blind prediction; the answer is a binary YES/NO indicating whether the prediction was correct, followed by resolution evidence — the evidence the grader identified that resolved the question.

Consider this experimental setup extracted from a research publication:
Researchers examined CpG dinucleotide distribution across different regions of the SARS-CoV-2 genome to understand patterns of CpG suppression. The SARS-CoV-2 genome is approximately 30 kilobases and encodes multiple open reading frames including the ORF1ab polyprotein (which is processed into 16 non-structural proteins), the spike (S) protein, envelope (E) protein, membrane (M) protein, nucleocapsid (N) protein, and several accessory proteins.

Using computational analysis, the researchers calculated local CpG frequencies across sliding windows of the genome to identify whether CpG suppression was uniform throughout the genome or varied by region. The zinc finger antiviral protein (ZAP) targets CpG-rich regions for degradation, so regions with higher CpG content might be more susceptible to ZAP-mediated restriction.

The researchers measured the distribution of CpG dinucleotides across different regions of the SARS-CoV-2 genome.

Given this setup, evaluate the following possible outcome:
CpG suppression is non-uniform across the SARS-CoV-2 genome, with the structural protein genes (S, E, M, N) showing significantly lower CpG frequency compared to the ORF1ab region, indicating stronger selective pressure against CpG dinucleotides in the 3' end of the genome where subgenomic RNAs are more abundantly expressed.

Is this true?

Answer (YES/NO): NO